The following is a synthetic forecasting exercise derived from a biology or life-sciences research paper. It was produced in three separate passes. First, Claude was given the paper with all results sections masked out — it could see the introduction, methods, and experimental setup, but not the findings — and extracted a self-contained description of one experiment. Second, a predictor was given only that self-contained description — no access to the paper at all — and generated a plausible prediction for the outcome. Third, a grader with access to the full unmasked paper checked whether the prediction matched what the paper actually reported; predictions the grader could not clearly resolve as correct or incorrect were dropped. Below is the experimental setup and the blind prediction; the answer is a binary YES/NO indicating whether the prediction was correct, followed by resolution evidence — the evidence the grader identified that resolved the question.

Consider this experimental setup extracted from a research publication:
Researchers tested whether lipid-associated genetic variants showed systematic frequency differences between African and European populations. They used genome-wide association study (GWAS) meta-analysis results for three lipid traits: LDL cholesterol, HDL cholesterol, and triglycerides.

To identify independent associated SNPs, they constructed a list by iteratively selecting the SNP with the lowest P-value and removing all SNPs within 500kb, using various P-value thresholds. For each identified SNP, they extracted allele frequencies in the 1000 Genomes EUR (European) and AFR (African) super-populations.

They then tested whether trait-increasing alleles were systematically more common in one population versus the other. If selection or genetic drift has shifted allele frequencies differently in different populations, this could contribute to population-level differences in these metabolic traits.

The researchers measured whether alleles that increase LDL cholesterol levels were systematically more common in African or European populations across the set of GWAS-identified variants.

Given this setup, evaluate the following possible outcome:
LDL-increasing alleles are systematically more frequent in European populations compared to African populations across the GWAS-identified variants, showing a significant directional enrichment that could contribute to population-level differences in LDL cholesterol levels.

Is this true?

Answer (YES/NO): YES